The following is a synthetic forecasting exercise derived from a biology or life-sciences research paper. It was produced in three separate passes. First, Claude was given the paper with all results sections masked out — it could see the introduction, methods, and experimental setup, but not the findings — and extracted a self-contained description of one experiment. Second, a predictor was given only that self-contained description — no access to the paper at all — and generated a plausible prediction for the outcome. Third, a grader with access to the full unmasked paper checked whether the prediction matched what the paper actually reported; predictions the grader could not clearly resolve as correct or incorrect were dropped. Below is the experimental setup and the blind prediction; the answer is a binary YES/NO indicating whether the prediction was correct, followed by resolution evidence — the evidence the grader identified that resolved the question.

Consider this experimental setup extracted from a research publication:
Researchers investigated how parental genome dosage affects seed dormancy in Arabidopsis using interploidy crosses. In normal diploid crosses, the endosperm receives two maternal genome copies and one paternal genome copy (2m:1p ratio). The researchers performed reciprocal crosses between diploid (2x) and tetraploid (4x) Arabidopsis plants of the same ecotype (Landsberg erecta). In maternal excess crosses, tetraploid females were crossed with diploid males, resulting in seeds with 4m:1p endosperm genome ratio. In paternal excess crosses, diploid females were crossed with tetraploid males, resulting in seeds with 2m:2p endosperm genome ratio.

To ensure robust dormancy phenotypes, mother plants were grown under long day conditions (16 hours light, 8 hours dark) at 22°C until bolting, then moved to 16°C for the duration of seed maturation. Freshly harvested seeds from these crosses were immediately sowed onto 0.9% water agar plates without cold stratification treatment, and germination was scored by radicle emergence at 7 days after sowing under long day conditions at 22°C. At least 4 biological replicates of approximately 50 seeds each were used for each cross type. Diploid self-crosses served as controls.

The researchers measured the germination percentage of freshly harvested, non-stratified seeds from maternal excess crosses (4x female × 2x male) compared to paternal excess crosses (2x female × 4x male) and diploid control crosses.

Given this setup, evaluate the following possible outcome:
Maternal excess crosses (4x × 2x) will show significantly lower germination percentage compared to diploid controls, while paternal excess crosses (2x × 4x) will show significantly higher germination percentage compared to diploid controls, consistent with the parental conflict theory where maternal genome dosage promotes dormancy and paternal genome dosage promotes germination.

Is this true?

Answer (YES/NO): NO